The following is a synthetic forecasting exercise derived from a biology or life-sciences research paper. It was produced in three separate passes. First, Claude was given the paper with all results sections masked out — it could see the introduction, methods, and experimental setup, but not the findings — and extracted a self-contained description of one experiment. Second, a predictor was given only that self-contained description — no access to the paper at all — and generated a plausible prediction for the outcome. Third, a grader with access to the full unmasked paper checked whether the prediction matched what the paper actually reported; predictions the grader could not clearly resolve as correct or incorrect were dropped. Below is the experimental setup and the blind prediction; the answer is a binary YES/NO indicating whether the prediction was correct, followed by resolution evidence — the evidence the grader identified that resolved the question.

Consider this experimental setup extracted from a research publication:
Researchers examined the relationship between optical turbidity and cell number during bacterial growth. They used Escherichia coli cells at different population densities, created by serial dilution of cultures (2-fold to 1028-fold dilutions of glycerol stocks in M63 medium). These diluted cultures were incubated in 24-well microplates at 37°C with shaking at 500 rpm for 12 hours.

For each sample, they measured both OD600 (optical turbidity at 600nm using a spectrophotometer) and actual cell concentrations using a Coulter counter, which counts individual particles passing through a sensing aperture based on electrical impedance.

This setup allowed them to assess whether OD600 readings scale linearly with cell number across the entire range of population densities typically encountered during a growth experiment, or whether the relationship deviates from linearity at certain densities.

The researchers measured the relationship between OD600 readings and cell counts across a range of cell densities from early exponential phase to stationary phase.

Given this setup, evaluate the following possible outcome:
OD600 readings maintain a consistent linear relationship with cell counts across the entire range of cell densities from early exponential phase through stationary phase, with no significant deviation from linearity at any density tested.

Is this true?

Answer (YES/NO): NO